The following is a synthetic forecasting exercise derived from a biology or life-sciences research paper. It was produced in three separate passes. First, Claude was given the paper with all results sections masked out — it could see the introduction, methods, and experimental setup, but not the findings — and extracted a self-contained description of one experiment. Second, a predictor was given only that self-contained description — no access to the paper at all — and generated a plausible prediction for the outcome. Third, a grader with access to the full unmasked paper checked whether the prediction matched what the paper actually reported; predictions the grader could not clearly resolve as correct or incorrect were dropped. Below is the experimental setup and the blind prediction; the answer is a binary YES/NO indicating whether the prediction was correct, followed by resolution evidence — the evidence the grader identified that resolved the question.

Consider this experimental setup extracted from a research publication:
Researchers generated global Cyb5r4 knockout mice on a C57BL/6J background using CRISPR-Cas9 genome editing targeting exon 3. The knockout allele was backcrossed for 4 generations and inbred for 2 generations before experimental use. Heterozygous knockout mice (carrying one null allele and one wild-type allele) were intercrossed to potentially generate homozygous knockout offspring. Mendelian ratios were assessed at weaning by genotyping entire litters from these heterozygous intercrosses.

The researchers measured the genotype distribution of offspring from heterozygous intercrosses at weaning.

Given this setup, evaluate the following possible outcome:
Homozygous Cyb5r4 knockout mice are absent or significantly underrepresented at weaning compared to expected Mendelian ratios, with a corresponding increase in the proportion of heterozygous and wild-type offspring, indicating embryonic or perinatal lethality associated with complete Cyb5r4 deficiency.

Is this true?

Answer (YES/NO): YES